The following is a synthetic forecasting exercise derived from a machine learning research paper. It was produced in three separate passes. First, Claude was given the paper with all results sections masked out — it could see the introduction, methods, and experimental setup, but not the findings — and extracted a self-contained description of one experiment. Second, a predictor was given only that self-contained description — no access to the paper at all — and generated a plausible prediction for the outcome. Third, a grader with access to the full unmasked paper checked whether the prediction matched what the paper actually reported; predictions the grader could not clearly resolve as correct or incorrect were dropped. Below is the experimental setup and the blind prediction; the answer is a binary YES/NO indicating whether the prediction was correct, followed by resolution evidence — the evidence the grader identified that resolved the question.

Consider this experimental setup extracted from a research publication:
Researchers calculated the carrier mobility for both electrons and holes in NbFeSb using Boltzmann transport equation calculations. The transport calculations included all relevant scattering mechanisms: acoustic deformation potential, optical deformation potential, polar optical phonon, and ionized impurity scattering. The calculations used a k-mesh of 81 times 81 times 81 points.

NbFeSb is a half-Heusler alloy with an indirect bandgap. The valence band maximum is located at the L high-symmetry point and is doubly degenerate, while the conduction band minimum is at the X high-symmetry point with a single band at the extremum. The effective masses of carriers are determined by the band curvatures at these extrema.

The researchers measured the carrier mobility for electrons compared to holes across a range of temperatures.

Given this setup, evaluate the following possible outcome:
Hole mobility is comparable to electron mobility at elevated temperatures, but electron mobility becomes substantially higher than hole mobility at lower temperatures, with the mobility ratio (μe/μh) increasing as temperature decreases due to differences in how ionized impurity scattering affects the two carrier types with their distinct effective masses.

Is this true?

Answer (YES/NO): NO